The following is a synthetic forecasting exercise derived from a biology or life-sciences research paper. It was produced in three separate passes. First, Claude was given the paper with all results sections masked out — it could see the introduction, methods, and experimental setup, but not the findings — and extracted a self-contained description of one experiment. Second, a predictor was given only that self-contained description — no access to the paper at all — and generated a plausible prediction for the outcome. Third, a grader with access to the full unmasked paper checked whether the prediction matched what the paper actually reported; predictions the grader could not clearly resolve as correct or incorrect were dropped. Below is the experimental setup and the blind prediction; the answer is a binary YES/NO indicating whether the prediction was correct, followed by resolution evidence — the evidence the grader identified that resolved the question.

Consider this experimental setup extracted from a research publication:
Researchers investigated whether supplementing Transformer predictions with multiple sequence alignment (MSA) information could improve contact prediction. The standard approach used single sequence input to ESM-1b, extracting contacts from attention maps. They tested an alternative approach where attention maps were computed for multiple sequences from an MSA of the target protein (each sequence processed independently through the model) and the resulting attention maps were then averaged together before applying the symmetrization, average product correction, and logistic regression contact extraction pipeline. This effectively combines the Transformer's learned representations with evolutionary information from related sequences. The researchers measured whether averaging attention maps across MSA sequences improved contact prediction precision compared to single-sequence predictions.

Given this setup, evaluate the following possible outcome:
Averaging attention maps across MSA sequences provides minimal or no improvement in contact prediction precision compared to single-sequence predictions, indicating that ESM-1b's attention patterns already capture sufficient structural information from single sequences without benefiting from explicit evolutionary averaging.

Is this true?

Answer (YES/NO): NO